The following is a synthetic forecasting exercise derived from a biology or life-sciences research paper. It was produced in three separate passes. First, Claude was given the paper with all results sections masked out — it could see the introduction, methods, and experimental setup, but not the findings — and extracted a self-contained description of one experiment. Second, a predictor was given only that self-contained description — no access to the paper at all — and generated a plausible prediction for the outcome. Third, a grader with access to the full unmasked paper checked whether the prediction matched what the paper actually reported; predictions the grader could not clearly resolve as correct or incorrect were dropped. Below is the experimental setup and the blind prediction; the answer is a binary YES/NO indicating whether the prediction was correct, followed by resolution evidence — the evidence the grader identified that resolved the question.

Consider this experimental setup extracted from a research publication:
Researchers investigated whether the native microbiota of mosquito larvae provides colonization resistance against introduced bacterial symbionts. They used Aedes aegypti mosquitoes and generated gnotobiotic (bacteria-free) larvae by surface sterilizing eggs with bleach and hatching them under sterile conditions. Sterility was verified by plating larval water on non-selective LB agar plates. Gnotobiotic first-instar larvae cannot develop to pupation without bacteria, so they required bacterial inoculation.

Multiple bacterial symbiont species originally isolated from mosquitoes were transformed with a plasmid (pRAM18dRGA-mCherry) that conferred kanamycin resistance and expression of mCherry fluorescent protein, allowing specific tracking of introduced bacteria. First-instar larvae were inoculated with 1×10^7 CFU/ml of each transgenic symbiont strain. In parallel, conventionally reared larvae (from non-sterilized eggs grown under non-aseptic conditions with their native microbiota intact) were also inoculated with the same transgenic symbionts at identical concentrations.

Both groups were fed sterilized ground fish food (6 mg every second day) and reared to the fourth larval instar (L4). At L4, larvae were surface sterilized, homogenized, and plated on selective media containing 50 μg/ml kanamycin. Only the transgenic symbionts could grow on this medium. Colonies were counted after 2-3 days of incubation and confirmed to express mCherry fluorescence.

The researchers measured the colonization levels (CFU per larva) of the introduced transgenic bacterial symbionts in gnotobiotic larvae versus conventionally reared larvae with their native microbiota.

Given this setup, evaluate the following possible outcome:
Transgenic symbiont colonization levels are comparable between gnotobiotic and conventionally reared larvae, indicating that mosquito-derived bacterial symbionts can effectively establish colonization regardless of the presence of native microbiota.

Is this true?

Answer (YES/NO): NO